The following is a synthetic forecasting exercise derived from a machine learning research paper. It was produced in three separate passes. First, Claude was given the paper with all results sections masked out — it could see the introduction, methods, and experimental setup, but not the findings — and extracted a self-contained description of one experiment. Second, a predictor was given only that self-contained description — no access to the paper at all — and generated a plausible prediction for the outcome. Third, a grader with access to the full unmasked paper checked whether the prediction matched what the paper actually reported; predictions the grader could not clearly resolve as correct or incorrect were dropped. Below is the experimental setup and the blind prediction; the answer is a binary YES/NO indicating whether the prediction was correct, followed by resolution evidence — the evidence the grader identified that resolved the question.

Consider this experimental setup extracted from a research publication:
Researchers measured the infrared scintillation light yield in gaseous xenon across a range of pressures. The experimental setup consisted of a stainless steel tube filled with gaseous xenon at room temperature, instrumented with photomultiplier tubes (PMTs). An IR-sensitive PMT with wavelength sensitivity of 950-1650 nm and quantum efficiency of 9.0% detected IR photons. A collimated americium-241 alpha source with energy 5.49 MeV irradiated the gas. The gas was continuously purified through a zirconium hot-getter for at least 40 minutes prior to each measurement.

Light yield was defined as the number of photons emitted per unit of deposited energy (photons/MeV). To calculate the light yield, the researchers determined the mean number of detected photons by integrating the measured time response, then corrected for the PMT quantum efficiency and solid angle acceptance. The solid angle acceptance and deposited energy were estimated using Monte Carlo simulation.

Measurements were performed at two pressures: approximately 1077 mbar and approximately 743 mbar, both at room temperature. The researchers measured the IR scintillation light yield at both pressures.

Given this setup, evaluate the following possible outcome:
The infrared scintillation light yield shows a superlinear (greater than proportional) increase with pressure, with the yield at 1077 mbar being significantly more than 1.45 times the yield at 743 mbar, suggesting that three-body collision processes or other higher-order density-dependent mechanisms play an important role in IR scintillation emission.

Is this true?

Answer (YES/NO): NO